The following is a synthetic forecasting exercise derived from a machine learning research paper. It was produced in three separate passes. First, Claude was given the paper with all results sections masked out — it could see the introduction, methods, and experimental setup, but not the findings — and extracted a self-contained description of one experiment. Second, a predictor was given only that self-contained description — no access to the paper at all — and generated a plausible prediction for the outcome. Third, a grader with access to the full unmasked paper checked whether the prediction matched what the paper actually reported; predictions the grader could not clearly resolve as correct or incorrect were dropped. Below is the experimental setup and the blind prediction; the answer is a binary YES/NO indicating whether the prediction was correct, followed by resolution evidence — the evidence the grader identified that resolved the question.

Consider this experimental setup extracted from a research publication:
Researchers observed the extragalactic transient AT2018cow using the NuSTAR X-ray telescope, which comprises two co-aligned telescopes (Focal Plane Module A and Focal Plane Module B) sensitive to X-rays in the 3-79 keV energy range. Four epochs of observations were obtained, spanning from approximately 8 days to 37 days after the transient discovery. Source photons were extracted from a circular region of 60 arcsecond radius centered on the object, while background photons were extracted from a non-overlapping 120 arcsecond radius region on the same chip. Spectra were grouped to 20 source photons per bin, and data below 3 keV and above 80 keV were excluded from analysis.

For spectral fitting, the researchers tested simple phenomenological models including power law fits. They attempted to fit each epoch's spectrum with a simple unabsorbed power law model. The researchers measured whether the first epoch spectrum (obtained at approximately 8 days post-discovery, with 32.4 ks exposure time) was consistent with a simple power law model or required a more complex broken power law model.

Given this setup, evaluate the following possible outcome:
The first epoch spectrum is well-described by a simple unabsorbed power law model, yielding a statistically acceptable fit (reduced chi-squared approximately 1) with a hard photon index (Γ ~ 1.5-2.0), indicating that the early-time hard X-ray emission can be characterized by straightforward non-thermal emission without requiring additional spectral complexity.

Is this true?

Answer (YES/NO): NO